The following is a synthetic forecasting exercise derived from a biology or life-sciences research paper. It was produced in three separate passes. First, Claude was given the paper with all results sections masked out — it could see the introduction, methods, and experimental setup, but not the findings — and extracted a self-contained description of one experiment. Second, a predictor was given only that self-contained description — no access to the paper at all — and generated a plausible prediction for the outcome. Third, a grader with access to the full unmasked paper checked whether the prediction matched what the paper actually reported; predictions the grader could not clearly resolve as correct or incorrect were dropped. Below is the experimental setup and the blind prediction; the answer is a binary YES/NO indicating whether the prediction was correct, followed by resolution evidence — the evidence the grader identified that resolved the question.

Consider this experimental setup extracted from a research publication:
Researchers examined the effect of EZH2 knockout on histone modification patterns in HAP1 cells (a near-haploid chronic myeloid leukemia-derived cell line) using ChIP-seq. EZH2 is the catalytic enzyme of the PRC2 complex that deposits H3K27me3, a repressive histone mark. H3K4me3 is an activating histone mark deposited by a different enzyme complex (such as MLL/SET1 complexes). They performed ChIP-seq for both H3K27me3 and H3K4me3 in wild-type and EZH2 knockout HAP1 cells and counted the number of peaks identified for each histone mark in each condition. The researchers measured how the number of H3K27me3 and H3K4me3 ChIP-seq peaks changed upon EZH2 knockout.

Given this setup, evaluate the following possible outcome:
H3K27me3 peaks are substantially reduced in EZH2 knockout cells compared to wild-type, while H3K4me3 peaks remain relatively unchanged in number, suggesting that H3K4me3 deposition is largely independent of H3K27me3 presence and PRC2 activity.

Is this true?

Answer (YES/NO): YES